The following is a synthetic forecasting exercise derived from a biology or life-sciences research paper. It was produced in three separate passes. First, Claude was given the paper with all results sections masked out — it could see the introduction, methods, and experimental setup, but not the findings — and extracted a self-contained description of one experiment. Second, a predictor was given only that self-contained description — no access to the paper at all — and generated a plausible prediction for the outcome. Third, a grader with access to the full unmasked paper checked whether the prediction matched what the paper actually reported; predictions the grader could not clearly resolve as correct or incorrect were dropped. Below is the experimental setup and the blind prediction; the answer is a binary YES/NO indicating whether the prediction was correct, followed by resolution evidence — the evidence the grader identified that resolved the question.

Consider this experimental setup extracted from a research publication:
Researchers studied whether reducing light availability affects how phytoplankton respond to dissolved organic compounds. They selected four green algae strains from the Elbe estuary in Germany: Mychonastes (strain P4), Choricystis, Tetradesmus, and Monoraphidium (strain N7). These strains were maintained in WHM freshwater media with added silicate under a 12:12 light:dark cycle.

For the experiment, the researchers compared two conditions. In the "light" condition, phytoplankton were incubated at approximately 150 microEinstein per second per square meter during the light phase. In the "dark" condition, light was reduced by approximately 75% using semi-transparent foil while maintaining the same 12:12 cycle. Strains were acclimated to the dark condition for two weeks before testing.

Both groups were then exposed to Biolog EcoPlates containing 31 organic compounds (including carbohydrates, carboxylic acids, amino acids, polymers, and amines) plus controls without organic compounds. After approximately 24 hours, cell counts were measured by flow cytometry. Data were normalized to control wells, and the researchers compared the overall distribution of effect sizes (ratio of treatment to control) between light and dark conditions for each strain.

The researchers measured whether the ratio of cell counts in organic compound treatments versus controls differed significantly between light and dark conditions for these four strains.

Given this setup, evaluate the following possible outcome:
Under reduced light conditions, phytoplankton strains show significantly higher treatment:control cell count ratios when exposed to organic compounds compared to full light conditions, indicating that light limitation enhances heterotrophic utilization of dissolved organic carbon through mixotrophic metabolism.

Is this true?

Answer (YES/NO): NO